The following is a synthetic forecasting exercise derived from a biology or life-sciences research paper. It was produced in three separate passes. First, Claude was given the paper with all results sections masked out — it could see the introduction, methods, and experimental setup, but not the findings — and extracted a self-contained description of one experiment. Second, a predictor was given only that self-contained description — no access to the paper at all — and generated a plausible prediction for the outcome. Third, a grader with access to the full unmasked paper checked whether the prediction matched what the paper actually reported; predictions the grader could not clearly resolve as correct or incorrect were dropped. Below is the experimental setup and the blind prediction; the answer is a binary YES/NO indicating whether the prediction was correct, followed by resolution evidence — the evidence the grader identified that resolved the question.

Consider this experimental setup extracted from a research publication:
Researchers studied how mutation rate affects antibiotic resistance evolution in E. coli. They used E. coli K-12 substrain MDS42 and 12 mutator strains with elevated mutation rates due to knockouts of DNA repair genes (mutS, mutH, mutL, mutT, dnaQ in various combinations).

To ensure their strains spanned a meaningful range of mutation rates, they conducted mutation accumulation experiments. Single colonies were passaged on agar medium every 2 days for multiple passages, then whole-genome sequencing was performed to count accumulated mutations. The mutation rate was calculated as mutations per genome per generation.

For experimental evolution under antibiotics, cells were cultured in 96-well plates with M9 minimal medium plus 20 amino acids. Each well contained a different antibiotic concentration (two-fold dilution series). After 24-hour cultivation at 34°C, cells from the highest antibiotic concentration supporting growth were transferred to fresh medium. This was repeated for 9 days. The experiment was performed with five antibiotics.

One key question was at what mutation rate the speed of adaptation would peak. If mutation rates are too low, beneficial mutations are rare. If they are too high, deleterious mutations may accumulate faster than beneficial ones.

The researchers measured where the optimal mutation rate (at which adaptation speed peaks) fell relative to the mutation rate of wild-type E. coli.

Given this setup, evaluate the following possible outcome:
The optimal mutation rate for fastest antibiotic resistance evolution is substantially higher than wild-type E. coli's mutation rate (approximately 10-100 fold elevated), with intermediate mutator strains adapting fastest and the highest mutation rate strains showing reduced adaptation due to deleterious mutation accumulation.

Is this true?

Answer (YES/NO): YES